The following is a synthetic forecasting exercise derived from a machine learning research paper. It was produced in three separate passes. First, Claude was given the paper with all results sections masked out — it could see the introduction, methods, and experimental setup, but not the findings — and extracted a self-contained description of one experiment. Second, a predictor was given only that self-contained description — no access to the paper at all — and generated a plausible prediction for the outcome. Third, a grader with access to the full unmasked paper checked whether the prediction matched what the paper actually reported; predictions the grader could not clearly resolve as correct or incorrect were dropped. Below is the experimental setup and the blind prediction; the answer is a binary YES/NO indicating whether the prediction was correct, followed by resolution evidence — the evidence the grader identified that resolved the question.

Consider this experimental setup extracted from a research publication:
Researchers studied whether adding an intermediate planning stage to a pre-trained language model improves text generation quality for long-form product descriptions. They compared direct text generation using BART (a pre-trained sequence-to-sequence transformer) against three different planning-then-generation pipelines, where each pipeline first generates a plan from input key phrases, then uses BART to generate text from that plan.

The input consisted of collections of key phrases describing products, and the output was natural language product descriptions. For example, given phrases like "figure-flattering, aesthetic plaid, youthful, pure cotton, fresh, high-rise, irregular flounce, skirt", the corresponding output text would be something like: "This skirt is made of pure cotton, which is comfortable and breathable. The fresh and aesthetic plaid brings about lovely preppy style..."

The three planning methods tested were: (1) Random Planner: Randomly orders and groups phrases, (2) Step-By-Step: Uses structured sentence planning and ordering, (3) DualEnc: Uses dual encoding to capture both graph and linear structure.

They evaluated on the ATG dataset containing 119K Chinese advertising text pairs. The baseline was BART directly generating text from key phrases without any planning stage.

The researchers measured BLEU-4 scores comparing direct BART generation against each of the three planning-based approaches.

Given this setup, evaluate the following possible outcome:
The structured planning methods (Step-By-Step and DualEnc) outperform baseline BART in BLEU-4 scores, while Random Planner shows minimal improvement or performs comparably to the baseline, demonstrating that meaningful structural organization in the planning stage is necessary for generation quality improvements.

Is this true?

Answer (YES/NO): NO